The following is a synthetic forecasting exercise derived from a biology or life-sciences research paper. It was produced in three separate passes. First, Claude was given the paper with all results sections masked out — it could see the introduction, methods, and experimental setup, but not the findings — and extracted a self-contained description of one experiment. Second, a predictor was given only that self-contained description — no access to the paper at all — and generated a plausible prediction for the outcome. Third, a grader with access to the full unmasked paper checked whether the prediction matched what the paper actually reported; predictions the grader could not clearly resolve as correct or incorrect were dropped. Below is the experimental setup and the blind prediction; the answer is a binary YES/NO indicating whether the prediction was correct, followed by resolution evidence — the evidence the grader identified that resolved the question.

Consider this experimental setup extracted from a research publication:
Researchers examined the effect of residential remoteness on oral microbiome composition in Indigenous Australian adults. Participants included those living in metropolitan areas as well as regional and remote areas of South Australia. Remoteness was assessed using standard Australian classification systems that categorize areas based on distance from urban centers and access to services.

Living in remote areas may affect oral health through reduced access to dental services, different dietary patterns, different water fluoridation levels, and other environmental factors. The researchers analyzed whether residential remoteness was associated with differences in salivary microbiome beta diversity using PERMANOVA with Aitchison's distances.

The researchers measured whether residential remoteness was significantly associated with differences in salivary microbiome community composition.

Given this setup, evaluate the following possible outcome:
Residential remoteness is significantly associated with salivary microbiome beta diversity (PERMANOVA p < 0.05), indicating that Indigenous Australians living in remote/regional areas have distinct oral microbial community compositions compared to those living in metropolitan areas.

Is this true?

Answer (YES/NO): NO